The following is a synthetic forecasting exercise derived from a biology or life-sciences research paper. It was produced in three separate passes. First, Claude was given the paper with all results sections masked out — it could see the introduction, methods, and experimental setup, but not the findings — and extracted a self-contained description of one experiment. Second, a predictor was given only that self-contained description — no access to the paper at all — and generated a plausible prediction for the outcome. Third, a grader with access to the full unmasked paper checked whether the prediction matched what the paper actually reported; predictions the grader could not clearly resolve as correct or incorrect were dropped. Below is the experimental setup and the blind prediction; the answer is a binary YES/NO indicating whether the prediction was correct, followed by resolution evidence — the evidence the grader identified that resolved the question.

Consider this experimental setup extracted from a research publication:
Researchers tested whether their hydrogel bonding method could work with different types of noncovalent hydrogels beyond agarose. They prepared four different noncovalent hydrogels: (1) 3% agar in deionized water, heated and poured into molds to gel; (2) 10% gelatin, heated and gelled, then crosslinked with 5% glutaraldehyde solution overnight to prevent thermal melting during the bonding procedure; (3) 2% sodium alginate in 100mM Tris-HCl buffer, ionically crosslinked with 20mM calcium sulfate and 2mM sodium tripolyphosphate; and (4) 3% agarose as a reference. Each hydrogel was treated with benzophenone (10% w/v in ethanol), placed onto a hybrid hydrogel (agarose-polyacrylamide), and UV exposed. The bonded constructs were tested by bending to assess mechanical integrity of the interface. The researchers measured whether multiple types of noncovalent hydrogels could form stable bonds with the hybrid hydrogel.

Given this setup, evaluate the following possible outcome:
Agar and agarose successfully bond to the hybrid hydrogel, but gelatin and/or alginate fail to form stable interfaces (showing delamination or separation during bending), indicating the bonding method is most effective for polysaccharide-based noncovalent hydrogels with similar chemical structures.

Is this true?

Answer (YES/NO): NO